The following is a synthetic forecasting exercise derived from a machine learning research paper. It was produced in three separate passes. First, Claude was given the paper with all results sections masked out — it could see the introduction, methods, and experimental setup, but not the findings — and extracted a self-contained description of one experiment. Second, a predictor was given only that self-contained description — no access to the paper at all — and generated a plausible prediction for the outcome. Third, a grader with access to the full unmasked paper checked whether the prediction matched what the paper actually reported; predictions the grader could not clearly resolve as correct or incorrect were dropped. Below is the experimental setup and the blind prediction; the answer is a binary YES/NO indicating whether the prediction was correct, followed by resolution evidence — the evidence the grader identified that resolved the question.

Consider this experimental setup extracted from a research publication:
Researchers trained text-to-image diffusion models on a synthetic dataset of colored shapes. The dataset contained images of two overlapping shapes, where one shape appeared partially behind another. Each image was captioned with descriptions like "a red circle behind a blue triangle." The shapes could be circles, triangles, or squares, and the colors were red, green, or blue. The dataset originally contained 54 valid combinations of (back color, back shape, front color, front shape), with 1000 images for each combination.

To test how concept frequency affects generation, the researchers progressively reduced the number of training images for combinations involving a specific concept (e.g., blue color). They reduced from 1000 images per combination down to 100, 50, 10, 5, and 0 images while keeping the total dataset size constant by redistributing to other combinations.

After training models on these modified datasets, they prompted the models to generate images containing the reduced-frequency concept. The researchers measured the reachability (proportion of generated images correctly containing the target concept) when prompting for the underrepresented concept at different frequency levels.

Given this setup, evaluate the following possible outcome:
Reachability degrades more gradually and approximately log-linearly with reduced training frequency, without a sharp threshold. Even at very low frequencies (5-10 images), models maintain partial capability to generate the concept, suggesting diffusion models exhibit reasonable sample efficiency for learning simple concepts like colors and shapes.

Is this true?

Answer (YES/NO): NO